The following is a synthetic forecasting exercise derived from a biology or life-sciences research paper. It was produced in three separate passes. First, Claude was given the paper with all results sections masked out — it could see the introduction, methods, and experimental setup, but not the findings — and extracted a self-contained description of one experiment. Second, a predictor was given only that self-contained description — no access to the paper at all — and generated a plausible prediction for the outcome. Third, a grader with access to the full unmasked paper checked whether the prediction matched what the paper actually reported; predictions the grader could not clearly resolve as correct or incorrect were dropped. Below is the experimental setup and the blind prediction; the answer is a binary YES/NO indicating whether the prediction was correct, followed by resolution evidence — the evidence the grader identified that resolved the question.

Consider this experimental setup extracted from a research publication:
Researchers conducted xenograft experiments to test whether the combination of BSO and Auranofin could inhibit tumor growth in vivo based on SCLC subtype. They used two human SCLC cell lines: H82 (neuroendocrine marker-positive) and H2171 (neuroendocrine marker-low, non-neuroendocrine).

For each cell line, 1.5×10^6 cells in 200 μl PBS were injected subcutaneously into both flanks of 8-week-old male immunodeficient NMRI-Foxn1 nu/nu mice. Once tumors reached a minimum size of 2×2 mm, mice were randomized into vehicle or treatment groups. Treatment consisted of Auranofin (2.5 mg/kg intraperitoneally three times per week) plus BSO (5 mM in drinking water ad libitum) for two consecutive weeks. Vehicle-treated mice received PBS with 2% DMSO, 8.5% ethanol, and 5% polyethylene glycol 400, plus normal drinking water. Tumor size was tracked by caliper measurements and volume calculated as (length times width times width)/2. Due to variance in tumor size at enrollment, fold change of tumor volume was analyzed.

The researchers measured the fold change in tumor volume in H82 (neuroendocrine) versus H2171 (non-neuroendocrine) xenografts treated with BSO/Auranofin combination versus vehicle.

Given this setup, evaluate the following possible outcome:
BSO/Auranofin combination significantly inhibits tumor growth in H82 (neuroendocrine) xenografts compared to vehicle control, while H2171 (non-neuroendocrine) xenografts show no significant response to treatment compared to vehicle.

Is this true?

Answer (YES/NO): NO